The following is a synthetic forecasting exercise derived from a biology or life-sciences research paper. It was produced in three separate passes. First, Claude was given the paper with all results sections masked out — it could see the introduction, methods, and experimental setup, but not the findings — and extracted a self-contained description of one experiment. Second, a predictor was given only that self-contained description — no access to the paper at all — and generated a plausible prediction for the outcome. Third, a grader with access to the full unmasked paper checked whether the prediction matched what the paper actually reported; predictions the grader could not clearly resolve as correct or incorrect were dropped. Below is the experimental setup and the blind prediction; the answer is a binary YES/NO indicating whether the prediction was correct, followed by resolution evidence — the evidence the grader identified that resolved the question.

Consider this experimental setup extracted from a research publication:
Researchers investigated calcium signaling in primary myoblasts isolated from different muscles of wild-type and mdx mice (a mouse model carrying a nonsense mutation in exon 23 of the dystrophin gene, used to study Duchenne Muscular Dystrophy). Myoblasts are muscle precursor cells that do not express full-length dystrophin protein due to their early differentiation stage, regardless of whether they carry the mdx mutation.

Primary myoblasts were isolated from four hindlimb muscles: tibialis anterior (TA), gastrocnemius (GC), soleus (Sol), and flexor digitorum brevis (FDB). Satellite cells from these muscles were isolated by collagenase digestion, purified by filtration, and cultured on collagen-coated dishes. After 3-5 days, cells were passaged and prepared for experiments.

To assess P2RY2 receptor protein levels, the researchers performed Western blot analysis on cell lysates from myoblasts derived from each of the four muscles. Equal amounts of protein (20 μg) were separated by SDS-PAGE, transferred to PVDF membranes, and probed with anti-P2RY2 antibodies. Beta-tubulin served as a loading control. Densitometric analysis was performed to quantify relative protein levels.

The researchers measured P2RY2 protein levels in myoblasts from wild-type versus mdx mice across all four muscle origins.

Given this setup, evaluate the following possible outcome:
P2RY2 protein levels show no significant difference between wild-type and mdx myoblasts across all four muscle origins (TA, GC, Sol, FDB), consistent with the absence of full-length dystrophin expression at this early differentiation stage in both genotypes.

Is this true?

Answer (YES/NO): NO